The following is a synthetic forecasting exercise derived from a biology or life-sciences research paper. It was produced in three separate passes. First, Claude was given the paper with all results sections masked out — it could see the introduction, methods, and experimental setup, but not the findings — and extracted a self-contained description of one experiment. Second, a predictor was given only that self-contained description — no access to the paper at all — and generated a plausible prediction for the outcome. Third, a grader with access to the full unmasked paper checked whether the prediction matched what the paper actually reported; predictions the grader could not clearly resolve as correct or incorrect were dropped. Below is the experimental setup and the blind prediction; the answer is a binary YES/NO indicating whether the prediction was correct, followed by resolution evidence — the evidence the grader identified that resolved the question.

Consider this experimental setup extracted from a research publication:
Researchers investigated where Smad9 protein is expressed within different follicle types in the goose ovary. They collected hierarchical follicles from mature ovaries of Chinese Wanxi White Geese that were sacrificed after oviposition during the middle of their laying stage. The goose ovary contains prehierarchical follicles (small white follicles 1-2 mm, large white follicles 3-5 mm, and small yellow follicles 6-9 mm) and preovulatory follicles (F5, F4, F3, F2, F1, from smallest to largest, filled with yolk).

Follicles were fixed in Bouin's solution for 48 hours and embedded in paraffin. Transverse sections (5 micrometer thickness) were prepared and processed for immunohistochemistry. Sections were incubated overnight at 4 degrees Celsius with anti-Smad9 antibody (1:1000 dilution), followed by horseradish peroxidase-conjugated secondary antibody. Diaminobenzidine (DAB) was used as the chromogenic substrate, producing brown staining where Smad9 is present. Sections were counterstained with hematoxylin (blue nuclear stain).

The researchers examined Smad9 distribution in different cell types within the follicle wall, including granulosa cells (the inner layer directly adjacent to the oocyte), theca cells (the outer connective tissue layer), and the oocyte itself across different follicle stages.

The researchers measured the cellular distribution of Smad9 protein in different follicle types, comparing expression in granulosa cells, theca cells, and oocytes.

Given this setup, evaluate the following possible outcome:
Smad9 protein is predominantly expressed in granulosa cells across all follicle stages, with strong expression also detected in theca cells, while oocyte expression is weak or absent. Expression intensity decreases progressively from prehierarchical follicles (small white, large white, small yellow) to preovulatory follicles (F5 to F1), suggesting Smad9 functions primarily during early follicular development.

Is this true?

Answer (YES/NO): NO